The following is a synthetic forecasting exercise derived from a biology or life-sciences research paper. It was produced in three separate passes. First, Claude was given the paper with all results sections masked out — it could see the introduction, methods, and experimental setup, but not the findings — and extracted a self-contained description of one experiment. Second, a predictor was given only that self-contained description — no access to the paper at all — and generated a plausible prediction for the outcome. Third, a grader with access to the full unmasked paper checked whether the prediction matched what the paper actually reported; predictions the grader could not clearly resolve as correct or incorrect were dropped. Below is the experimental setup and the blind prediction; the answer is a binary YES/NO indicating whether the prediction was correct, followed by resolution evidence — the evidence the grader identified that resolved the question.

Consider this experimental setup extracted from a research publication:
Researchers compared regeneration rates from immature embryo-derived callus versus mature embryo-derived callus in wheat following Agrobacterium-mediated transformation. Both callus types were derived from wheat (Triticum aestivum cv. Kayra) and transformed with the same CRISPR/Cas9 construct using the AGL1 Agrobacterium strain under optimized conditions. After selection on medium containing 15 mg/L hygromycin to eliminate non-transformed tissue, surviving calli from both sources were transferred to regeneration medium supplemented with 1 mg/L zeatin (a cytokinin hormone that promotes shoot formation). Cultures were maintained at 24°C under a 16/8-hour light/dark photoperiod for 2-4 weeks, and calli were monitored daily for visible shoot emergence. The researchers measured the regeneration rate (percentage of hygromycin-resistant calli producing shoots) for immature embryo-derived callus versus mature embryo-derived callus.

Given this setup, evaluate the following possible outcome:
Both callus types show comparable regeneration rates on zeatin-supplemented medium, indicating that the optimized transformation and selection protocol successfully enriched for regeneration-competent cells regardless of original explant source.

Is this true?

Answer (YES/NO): YES